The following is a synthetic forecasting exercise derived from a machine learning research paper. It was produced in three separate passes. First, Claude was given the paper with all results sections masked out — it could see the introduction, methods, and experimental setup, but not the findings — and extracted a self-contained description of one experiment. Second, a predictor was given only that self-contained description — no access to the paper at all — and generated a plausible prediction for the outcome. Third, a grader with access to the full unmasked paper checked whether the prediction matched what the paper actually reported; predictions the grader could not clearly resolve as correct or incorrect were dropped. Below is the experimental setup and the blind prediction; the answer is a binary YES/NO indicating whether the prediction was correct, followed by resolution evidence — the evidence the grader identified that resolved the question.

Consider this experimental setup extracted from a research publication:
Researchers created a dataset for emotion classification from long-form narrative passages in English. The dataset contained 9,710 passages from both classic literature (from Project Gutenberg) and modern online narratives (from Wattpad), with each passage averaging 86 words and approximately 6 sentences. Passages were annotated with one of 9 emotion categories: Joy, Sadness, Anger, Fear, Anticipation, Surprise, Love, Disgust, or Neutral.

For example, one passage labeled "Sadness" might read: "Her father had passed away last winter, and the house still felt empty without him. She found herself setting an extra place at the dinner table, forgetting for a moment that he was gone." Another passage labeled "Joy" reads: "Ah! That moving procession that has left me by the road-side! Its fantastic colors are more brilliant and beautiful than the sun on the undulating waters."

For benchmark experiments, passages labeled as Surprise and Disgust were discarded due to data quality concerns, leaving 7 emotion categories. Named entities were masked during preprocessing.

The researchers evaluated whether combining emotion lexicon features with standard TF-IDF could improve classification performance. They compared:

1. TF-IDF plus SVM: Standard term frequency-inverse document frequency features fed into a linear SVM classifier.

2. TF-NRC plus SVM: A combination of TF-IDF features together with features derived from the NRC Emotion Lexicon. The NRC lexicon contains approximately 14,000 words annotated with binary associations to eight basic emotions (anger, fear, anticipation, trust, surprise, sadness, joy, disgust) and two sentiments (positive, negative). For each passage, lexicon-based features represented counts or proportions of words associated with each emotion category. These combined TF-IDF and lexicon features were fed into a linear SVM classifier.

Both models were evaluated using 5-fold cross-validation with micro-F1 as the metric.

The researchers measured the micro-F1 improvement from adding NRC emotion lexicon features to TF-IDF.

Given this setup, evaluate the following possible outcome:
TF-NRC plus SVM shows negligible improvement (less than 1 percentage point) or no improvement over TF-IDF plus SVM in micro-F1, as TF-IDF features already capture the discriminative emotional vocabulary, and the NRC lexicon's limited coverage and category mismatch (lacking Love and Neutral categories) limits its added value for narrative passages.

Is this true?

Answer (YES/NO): YES